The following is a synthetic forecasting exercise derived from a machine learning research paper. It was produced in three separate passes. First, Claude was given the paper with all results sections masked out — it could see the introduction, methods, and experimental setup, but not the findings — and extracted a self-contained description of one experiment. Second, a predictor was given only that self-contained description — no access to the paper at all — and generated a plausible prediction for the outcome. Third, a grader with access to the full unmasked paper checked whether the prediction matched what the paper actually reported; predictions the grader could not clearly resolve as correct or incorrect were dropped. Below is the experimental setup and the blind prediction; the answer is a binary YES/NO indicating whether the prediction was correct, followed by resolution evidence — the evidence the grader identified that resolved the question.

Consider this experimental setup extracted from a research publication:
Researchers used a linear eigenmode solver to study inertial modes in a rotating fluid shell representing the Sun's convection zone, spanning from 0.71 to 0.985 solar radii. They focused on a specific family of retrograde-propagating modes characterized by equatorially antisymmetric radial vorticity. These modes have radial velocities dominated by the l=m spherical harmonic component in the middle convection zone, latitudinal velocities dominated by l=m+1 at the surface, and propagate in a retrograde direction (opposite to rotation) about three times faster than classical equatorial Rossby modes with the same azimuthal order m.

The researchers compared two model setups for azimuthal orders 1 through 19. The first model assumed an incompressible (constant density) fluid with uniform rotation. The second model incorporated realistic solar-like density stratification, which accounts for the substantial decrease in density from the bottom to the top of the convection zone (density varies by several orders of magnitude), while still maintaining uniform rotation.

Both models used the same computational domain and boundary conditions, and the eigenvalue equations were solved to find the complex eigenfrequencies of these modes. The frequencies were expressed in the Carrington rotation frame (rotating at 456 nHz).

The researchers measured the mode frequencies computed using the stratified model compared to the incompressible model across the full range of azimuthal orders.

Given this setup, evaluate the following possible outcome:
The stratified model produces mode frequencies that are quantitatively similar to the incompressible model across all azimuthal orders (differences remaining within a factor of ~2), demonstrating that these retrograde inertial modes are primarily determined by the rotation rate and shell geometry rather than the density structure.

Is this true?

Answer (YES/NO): NO